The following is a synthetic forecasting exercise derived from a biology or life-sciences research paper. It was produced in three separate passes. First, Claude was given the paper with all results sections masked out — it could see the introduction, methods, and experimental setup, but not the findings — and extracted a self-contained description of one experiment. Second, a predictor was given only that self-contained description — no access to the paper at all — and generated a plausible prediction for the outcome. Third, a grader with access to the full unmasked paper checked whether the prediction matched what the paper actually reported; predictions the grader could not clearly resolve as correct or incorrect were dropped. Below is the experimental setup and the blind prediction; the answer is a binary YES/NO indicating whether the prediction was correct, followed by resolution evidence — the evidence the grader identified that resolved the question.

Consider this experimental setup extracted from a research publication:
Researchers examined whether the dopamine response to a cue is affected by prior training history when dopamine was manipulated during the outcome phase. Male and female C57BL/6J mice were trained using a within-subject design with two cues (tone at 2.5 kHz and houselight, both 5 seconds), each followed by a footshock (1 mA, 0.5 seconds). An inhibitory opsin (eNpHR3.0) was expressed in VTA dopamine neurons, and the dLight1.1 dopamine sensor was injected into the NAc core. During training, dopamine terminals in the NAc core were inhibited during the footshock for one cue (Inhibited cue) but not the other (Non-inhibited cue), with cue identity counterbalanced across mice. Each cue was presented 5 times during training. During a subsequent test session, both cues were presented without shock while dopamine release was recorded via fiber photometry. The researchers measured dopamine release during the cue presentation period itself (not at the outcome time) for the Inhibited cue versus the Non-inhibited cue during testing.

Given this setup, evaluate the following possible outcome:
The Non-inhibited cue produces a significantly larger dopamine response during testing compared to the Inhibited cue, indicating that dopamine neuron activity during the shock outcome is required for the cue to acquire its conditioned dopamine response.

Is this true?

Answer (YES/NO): NO